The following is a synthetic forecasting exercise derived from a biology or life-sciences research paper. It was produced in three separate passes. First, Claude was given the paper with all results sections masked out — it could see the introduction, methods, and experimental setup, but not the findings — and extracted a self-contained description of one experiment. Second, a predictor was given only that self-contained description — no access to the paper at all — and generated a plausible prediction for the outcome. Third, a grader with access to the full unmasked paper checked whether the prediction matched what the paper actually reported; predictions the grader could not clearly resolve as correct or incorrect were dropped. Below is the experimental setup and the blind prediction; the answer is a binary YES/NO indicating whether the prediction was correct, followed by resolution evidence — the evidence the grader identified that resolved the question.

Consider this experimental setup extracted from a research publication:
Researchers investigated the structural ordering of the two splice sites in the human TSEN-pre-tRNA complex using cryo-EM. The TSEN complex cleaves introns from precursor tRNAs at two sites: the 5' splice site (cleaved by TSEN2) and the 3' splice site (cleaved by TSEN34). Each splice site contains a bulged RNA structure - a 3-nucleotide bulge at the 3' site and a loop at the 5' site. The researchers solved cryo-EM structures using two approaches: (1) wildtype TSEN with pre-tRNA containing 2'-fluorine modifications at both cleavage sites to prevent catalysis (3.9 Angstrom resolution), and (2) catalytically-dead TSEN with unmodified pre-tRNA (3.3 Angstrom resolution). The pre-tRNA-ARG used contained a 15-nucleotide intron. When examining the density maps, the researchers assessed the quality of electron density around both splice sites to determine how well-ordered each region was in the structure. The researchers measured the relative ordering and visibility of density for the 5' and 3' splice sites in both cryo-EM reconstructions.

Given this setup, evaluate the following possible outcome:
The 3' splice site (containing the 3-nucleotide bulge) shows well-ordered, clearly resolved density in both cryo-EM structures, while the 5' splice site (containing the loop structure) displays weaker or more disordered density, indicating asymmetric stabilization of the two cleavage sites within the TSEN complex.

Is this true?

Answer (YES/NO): YES